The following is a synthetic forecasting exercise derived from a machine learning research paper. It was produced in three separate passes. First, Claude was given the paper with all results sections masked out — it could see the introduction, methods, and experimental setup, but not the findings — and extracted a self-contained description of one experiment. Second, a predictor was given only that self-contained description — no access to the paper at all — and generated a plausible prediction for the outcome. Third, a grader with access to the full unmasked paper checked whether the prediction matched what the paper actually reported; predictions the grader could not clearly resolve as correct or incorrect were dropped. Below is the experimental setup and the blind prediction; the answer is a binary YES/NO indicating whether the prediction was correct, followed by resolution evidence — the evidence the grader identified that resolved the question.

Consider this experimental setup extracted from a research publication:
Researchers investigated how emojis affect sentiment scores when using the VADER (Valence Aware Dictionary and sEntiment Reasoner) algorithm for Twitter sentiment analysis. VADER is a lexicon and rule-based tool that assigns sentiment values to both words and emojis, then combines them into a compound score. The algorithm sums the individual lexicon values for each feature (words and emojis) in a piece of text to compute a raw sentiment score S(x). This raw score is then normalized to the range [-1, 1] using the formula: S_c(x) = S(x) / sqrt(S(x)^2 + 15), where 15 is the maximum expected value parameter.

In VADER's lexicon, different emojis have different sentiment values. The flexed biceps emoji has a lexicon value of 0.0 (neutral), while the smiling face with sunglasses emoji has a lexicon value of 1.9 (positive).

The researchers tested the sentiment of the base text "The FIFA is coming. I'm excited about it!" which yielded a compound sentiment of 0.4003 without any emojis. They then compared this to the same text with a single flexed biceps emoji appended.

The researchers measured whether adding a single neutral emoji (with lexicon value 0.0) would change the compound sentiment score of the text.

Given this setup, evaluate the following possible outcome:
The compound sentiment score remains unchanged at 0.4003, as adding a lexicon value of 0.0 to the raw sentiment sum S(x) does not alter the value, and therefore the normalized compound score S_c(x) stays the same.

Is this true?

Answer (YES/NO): YES